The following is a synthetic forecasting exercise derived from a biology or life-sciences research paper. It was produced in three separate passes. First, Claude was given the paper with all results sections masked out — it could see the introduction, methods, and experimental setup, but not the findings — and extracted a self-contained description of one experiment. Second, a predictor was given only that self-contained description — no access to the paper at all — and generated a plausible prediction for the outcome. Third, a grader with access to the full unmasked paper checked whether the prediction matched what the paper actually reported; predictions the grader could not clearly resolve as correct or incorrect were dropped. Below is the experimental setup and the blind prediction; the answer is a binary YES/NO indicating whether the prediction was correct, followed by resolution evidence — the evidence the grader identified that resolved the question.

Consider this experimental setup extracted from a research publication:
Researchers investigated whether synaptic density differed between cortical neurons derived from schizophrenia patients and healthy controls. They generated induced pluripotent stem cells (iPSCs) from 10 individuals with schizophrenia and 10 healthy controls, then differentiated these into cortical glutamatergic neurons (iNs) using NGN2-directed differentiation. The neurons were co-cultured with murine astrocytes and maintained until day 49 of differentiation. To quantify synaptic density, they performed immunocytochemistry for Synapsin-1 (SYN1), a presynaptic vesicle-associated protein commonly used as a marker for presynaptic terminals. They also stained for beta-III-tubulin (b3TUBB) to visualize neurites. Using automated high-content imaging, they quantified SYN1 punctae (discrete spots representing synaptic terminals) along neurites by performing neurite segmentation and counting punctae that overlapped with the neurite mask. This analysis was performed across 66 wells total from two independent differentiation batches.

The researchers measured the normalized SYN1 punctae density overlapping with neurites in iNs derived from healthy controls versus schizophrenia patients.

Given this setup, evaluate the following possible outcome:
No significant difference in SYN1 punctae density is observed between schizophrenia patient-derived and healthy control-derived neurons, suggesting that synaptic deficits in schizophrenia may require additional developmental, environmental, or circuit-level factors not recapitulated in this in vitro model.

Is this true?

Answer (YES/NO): NO